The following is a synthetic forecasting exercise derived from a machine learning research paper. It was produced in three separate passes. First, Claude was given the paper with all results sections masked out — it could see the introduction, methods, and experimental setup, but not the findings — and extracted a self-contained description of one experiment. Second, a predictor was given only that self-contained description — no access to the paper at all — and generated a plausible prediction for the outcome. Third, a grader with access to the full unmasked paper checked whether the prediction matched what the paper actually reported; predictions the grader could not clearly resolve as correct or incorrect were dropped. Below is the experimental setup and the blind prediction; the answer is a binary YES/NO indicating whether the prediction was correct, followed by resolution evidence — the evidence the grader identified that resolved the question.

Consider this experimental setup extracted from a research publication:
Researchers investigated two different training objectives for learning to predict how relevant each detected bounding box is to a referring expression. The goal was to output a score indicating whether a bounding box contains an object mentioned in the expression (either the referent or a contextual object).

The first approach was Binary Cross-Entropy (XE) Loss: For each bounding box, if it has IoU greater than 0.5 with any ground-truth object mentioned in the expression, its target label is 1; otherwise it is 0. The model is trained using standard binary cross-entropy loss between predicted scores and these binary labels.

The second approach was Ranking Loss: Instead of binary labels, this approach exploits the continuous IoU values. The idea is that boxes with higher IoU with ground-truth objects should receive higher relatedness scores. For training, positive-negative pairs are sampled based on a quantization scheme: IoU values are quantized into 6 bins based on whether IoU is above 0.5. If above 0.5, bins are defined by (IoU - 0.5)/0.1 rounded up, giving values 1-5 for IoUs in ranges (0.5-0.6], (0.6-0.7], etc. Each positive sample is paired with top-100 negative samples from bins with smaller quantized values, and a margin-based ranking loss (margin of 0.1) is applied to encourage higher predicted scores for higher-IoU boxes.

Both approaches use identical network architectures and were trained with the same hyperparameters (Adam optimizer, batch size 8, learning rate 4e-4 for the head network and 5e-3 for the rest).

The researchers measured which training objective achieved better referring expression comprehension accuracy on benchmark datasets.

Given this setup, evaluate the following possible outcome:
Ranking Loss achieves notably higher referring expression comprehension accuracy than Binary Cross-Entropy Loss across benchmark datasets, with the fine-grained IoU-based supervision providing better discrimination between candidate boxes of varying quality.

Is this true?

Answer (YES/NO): NO